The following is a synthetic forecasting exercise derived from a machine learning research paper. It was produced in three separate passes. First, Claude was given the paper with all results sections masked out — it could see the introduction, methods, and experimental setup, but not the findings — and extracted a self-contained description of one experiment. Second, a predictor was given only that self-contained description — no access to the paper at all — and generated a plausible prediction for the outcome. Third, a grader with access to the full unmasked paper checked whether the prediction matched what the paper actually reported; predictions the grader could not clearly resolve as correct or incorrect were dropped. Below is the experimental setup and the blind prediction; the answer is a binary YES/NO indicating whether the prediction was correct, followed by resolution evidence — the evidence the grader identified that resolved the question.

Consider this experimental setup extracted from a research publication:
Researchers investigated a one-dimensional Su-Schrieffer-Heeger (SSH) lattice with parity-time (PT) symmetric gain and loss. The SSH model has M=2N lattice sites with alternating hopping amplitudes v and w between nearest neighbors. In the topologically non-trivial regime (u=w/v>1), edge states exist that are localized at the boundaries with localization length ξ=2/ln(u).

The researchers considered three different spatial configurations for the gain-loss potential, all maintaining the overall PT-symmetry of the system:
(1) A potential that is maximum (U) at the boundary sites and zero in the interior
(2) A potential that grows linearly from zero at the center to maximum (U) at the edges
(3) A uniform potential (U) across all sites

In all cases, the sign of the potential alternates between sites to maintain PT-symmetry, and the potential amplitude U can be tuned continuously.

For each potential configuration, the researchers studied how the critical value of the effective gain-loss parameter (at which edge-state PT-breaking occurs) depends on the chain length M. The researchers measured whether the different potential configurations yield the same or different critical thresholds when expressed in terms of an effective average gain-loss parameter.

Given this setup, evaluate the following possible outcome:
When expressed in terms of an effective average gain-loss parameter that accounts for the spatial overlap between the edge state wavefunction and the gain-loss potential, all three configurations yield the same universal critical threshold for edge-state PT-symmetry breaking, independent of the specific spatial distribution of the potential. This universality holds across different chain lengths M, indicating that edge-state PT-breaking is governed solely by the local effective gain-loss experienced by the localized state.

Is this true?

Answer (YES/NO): YES